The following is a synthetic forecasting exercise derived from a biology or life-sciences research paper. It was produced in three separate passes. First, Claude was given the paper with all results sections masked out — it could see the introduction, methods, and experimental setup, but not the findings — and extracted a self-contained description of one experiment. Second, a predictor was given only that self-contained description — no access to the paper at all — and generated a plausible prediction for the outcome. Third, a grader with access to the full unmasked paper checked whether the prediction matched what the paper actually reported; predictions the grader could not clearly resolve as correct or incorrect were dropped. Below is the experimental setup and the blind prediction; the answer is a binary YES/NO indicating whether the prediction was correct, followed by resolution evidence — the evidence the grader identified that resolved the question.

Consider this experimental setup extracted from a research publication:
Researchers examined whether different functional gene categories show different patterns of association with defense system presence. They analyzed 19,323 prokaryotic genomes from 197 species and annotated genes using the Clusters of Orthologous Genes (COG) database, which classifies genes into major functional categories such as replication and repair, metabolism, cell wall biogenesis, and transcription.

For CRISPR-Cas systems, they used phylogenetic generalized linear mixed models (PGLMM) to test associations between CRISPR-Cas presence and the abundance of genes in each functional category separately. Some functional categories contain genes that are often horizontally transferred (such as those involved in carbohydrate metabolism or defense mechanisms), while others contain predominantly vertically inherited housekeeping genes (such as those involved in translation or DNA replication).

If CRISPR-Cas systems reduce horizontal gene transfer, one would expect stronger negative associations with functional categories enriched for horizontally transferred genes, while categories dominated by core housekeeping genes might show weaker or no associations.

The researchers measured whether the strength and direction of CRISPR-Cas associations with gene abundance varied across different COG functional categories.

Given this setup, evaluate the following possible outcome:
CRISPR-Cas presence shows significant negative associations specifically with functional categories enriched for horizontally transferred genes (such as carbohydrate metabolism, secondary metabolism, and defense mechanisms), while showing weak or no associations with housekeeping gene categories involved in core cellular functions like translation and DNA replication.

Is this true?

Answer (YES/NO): NO